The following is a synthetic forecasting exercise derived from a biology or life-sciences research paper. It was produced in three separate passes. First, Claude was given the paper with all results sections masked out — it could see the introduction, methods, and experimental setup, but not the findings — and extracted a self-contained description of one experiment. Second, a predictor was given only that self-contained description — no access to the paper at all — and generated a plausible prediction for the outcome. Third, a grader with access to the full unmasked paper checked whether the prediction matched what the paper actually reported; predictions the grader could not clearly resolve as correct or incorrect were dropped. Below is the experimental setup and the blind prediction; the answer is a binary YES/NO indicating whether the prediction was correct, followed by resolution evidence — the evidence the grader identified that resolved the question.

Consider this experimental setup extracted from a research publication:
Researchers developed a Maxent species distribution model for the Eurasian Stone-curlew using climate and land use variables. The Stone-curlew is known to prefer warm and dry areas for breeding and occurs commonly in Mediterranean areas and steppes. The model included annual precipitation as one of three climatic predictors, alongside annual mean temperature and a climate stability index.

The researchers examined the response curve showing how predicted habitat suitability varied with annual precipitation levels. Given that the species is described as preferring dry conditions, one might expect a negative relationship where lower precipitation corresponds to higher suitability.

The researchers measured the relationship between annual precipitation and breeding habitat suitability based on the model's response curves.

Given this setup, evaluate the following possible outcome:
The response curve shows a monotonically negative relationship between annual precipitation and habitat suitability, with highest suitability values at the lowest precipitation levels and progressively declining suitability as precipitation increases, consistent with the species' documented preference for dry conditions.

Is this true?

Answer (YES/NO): NO